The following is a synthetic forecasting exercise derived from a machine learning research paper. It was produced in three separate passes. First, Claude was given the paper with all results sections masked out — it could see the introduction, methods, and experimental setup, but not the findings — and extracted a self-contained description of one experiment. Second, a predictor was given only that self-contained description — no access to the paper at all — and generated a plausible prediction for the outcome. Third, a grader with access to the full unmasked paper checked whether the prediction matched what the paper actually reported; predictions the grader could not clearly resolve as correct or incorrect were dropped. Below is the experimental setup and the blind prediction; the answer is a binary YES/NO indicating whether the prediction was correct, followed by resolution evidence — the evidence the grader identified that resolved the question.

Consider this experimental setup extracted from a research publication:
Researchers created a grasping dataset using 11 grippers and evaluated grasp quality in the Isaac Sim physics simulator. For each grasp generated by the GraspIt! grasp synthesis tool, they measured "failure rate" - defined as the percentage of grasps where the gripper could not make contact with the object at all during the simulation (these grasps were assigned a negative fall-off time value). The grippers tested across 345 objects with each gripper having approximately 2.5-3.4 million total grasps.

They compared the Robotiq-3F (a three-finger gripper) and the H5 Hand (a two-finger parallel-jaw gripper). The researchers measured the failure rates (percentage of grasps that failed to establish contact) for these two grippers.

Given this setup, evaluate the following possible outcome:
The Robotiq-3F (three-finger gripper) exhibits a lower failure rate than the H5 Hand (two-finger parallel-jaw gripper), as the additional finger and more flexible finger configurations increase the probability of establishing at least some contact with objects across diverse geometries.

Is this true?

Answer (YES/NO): YES